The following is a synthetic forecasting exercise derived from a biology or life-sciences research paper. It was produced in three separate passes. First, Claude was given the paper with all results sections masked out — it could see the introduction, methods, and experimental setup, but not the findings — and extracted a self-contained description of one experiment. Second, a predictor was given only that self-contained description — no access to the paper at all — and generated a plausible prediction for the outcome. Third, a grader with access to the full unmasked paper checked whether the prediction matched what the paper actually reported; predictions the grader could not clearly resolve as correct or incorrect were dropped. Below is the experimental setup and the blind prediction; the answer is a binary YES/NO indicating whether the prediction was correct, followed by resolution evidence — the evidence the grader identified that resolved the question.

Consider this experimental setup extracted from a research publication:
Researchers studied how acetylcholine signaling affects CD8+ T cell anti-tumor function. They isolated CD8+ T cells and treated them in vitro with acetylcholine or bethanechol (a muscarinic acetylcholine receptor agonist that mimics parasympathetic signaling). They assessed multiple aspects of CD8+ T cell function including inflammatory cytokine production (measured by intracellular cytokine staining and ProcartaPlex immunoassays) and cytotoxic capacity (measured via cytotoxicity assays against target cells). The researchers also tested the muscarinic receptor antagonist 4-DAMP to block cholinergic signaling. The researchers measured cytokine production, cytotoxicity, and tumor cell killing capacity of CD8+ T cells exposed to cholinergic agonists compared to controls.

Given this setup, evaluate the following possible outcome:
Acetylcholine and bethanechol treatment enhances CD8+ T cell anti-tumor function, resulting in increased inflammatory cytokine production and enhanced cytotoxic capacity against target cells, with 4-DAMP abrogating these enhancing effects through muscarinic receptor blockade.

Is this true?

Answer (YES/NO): NO